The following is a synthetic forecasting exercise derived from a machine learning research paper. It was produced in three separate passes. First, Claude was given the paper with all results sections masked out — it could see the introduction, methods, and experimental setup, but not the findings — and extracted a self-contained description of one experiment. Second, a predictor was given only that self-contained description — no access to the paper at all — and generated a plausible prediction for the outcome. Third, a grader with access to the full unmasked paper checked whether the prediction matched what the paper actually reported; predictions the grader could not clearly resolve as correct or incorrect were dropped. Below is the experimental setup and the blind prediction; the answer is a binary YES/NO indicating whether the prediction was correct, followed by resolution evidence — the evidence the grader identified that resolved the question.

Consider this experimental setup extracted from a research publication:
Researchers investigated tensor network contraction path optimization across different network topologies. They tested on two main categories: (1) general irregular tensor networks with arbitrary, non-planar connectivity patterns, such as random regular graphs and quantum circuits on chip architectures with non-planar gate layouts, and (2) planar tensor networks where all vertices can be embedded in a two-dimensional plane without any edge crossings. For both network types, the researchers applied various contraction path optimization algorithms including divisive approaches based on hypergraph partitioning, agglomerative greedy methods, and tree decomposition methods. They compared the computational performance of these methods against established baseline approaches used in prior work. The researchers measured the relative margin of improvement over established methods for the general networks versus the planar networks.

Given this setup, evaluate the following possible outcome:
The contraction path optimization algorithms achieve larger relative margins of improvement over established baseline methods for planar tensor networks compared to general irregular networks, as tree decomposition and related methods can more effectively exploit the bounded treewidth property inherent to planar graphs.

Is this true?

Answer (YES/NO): NO